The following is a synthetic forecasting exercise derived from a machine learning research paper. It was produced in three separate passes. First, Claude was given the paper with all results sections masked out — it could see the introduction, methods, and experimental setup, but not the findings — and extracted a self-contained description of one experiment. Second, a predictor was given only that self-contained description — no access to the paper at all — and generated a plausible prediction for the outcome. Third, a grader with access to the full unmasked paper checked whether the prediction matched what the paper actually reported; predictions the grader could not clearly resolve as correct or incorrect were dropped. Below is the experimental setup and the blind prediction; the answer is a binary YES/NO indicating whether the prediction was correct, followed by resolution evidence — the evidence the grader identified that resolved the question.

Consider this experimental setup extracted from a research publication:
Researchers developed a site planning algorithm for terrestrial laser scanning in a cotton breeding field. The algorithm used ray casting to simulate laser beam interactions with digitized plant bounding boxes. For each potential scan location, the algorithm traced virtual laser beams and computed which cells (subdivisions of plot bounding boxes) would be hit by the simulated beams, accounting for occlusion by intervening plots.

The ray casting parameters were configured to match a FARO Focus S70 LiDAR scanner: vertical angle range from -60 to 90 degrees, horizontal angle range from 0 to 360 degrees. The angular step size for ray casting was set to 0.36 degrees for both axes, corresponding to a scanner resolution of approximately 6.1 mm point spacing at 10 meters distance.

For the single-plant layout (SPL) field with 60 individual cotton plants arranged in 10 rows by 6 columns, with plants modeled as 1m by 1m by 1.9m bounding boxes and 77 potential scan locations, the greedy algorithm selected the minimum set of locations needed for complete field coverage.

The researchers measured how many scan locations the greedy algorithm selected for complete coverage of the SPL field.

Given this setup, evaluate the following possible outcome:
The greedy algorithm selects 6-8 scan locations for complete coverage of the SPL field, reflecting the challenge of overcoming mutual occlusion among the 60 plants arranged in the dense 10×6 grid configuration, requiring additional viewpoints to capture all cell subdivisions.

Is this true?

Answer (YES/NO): YES